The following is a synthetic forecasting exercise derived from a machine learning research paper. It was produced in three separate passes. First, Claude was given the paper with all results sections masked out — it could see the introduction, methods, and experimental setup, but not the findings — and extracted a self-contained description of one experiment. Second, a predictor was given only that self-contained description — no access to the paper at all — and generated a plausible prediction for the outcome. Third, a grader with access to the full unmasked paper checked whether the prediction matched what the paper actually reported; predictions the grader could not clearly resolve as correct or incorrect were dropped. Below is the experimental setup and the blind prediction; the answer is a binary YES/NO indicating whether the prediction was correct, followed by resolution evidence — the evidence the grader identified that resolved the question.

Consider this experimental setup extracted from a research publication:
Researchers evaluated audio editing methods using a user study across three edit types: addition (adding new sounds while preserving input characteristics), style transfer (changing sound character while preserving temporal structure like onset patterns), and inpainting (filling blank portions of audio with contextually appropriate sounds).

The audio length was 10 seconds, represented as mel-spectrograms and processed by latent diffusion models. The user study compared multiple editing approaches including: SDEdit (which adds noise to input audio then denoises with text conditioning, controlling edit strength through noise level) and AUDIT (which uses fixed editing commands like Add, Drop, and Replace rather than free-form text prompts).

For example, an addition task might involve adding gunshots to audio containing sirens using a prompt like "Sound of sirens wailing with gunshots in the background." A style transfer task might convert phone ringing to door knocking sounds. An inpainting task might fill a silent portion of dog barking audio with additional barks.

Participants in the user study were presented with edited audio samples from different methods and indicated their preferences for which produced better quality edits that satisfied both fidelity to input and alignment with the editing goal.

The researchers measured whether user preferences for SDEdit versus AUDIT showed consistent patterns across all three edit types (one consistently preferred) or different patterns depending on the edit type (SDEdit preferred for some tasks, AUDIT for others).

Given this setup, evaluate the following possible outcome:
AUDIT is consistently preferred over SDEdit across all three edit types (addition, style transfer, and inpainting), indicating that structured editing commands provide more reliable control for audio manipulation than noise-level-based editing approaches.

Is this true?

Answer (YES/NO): NO